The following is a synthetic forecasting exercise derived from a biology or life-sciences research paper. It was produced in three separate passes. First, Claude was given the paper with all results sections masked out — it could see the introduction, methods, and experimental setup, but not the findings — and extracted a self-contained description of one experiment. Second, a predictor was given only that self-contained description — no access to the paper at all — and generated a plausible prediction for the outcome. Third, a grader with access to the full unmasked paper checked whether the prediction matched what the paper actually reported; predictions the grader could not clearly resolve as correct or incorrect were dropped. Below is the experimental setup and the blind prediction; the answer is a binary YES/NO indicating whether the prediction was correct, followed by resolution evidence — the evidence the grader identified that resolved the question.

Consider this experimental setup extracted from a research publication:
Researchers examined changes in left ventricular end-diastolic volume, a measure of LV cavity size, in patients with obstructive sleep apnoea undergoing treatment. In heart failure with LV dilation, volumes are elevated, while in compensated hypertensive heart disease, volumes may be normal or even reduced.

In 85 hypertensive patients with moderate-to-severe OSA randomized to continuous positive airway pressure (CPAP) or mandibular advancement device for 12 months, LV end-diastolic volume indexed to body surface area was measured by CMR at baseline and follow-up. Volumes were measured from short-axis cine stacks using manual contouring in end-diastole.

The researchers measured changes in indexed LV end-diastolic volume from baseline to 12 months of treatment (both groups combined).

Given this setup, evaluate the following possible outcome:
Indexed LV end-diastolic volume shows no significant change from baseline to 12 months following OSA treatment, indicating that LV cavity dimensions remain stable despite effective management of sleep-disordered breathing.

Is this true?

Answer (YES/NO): YES